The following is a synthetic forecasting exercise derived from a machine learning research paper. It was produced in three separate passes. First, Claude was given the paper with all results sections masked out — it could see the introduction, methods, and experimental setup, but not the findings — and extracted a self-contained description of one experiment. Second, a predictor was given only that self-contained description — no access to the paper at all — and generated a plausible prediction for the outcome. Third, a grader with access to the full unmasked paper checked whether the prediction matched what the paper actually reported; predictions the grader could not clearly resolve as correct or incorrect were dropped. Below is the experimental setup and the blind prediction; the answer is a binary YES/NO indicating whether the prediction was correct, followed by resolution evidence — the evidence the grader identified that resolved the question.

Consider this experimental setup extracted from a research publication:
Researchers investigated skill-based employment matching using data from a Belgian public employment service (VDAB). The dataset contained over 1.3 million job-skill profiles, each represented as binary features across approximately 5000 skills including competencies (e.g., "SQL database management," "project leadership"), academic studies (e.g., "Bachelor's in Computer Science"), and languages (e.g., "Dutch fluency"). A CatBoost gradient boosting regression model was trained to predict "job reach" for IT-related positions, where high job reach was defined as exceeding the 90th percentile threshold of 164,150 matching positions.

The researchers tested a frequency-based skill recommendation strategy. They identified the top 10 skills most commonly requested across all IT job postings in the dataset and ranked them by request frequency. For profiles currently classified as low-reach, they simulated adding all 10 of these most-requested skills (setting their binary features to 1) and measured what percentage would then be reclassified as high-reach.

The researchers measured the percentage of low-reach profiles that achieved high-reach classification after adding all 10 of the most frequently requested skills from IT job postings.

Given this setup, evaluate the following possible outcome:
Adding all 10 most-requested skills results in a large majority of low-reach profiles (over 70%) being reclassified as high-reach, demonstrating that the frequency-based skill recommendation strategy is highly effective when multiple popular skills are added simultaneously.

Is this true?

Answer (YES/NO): NO